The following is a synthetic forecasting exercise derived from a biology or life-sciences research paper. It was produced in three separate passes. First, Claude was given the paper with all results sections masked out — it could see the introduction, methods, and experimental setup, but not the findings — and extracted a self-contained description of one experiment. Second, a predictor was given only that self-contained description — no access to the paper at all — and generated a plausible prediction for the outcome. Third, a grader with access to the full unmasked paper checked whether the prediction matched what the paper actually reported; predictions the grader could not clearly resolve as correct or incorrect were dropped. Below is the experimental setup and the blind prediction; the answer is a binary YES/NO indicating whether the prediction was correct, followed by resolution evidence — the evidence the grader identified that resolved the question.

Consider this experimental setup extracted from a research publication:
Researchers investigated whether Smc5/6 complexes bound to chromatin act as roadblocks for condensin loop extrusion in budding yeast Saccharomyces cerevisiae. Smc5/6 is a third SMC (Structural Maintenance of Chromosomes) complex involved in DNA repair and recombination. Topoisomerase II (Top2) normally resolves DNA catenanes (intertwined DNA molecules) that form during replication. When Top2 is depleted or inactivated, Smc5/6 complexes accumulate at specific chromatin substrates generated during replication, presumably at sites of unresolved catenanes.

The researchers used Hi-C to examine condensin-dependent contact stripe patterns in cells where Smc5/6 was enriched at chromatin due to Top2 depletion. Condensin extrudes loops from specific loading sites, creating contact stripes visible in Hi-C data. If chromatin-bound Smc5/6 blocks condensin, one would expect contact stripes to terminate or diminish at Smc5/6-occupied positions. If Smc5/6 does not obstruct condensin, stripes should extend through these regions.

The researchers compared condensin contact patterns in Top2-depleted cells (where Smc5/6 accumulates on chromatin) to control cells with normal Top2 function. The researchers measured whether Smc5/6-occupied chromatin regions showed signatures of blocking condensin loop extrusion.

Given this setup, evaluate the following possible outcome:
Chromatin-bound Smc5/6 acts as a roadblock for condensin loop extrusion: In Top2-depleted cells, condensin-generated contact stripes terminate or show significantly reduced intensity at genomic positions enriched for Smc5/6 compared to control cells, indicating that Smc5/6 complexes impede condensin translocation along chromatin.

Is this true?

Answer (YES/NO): YES